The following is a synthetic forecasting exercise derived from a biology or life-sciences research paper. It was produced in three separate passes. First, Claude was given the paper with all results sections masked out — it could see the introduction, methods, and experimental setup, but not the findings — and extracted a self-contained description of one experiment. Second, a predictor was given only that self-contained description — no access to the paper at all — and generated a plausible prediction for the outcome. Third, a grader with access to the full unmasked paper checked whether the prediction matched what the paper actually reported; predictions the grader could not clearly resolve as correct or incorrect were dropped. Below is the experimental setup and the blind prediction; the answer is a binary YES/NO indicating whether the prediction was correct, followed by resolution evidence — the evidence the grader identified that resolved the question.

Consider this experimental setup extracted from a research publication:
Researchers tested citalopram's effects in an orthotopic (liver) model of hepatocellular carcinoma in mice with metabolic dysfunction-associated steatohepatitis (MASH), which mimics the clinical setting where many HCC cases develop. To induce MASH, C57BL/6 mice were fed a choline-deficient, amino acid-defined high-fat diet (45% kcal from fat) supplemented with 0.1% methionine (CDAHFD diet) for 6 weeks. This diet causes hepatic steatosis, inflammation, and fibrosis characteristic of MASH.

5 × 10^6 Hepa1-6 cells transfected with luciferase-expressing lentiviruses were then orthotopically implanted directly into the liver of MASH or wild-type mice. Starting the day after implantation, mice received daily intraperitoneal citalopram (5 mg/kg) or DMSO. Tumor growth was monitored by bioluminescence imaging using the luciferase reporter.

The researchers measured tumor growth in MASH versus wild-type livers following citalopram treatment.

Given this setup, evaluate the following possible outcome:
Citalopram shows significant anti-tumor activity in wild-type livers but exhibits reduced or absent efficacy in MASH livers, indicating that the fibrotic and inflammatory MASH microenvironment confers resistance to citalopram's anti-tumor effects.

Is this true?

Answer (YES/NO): NO